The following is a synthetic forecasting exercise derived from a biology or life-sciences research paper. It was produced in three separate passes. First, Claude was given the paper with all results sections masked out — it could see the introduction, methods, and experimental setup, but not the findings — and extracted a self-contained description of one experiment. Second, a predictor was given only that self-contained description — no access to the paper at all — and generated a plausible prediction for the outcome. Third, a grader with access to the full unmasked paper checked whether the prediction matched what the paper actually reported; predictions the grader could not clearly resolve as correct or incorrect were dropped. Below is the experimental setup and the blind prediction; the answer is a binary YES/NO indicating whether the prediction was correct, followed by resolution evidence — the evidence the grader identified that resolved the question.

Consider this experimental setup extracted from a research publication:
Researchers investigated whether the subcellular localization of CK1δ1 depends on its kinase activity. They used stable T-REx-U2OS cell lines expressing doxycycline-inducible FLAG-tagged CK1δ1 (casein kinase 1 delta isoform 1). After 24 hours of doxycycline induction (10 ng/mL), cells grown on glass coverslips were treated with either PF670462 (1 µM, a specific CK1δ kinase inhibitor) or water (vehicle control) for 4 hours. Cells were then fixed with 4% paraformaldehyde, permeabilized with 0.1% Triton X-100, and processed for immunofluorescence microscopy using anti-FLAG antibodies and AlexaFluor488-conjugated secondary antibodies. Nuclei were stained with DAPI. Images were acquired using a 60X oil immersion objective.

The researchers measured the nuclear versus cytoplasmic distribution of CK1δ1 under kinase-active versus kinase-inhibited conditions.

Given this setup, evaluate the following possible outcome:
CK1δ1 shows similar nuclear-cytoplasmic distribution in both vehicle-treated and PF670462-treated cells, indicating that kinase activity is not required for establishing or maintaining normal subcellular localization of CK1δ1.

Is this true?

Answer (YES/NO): NO